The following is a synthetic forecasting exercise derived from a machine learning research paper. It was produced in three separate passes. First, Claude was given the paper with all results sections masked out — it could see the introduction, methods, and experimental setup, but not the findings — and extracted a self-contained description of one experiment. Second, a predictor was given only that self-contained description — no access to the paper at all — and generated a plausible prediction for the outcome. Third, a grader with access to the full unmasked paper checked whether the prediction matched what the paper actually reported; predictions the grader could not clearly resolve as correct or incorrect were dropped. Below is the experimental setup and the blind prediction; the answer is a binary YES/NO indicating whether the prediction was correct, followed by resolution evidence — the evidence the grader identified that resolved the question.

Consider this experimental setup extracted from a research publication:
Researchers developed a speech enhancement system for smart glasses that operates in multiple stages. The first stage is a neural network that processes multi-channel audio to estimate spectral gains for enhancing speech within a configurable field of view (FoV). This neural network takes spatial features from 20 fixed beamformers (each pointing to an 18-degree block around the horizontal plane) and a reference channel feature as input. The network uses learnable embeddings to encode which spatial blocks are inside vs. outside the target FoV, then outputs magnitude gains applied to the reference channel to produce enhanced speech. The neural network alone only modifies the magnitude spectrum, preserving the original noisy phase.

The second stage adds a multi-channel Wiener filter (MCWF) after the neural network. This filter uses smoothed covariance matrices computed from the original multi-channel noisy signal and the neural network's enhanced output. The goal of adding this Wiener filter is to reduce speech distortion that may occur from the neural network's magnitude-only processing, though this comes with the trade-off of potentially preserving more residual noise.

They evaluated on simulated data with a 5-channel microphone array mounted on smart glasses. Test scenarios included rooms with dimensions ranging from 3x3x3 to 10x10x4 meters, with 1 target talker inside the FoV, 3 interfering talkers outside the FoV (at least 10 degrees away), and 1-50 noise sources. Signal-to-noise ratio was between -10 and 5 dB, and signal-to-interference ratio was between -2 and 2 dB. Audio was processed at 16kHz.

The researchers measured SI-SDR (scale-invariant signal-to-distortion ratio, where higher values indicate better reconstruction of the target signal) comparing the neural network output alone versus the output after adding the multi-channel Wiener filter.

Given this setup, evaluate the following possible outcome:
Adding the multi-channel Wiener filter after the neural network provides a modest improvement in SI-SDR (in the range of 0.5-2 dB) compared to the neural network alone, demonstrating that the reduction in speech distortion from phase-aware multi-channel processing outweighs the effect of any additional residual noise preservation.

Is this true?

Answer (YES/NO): NO